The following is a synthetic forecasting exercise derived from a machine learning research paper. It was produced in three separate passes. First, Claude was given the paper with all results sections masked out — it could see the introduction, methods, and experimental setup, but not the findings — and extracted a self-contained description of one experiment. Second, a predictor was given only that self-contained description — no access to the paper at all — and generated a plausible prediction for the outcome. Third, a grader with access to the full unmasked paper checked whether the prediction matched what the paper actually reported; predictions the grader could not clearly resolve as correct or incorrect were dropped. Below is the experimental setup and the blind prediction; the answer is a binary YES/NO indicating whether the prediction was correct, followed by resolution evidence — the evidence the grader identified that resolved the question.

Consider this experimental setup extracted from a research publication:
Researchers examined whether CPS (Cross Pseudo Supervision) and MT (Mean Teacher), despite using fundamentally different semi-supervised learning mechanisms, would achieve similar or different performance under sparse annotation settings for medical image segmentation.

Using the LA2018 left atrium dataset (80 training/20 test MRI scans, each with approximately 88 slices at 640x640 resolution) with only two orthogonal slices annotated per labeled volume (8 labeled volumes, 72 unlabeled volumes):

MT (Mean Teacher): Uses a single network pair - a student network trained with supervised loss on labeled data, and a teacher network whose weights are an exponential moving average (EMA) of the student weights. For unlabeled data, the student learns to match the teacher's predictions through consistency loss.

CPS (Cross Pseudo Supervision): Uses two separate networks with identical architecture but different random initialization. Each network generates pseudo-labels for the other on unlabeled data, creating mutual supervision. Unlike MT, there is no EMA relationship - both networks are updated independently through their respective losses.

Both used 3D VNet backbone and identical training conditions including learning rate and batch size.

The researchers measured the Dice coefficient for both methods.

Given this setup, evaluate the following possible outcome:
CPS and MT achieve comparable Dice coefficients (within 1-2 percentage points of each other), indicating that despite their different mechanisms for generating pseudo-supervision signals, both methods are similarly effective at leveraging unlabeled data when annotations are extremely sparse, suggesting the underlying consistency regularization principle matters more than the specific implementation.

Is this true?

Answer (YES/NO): YES